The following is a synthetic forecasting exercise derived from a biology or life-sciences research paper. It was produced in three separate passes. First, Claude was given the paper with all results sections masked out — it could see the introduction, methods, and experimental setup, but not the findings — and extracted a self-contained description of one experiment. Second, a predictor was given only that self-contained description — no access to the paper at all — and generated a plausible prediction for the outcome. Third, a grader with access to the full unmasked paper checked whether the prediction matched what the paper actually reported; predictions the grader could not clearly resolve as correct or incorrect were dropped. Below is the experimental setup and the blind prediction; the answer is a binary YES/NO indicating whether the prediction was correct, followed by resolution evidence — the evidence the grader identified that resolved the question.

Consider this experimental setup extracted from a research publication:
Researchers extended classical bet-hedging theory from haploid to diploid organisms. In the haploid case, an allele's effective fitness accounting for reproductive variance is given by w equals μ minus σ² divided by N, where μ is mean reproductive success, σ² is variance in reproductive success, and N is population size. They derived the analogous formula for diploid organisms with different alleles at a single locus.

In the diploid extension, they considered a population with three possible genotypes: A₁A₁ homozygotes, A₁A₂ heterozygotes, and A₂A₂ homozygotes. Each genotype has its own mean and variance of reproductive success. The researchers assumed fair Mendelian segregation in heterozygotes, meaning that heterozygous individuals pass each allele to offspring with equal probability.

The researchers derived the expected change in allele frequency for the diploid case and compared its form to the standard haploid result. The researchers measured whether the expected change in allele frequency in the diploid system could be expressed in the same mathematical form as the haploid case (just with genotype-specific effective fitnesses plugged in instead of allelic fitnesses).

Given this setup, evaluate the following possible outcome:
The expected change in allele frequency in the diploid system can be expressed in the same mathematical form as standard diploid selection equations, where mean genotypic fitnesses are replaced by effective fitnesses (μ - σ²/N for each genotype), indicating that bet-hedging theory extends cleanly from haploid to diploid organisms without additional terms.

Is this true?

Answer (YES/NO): YES